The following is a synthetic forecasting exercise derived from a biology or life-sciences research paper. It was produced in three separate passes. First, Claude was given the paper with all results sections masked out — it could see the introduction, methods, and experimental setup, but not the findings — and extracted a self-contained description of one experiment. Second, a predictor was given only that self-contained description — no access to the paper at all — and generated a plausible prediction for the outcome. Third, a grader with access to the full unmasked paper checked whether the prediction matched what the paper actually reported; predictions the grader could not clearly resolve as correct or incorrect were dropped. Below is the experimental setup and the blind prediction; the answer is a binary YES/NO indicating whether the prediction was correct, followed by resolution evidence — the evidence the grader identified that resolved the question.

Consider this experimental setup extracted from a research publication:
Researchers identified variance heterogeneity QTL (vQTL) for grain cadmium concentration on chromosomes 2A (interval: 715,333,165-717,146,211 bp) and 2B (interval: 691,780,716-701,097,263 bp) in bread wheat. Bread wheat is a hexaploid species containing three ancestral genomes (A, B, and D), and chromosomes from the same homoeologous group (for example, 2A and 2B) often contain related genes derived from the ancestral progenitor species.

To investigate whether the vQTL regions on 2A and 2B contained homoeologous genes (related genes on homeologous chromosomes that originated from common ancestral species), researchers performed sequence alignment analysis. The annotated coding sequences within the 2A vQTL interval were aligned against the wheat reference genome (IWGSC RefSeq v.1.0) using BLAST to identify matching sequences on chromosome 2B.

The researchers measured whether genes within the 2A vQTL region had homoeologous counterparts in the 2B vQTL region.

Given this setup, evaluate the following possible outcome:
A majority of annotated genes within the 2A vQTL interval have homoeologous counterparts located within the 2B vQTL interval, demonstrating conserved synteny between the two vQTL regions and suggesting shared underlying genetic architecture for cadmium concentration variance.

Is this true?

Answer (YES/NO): YES